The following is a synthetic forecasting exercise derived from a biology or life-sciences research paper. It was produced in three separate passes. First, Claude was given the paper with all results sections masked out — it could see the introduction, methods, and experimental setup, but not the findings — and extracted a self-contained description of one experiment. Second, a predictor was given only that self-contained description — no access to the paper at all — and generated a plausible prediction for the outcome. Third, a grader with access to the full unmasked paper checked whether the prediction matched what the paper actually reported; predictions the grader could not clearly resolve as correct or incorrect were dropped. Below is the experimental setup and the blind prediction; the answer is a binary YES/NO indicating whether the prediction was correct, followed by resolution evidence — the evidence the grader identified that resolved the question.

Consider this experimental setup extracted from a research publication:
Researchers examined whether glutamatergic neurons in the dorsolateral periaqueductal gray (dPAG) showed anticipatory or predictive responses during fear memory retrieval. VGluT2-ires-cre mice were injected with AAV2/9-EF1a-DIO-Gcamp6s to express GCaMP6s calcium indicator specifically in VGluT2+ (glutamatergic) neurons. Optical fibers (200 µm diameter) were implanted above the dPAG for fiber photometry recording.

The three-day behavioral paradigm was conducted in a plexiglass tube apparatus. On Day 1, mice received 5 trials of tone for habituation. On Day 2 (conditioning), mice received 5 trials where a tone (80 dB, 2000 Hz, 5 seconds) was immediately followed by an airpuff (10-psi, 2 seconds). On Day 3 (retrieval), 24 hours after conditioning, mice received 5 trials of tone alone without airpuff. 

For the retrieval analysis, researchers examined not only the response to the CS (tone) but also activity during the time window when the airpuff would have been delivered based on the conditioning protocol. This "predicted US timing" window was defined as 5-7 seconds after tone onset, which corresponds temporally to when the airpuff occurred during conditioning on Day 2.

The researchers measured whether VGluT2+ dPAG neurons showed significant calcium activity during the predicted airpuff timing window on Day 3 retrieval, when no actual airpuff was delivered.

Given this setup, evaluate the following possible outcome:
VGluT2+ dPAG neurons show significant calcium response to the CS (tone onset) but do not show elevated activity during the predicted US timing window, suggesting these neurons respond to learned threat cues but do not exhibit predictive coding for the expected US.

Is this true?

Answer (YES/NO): YES